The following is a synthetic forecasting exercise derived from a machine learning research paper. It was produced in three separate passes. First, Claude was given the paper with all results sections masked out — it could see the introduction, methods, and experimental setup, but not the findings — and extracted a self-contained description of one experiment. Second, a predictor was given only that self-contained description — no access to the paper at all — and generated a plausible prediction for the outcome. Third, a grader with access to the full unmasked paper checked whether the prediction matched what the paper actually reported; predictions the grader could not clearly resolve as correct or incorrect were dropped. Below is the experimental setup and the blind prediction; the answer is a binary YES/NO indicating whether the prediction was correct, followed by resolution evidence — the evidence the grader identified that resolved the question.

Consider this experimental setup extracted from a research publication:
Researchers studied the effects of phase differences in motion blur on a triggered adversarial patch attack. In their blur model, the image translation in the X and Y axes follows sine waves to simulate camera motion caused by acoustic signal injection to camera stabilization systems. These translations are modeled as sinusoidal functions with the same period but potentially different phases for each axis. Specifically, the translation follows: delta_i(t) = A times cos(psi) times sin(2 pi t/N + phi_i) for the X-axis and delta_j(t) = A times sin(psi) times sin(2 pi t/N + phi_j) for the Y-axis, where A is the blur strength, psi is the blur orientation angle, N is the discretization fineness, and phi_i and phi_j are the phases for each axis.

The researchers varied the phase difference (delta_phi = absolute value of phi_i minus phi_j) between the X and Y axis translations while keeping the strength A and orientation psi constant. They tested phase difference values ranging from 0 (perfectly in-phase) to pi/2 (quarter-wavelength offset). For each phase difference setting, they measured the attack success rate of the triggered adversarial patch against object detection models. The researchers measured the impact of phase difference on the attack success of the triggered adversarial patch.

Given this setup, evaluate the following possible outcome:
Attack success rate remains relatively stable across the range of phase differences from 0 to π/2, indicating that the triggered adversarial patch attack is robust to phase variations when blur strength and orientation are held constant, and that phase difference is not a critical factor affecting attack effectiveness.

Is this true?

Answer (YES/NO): YES